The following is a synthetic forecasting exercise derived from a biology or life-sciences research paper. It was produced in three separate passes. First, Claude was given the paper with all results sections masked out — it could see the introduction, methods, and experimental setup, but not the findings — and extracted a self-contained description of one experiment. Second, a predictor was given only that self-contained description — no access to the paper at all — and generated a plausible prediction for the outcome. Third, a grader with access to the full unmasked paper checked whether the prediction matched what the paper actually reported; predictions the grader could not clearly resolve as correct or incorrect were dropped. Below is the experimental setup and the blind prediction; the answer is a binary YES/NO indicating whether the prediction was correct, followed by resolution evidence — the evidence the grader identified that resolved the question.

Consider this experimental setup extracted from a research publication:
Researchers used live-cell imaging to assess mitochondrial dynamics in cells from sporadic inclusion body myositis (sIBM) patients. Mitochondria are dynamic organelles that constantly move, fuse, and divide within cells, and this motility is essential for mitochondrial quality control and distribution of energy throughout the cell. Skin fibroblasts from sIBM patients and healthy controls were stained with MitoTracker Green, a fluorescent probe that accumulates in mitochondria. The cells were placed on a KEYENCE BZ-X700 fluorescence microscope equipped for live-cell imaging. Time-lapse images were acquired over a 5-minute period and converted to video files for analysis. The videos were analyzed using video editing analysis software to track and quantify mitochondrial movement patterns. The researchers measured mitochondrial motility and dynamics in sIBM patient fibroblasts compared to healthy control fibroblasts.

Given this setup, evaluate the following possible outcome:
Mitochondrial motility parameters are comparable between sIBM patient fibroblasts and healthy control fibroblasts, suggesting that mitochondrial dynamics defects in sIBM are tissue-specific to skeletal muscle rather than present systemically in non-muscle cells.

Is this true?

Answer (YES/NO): NO